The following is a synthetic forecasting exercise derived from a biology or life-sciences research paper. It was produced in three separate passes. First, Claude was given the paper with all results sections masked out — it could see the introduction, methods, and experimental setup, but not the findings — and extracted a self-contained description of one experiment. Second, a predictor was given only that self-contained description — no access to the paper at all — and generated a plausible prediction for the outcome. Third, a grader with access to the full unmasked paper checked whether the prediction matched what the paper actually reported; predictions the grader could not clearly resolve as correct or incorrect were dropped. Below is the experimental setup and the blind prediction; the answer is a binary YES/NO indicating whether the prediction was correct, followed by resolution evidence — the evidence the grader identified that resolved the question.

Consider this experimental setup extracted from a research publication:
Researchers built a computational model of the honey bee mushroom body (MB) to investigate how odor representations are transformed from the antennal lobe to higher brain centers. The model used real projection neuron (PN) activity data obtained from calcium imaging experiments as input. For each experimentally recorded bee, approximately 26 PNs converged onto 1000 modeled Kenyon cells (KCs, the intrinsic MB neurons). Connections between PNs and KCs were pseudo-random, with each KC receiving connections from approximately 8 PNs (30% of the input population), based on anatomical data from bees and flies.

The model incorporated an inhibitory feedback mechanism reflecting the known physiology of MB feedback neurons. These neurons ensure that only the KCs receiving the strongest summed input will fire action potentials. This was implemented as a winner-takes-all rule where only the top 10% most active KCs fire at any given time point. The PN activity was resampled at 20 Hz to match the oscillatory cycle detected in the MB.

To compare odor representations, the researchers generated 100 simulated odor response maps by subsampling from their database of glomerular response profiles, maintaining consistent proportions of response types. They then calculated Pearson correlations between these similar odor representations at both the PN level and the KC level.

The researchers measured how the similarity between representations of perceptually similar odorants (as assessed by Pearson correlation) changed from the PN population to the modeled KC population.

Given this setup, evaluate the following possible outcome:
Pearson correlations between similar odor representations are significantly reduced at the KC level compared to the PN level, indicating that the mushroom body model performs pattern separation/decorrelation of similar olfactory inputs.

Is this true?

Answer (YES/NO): YES